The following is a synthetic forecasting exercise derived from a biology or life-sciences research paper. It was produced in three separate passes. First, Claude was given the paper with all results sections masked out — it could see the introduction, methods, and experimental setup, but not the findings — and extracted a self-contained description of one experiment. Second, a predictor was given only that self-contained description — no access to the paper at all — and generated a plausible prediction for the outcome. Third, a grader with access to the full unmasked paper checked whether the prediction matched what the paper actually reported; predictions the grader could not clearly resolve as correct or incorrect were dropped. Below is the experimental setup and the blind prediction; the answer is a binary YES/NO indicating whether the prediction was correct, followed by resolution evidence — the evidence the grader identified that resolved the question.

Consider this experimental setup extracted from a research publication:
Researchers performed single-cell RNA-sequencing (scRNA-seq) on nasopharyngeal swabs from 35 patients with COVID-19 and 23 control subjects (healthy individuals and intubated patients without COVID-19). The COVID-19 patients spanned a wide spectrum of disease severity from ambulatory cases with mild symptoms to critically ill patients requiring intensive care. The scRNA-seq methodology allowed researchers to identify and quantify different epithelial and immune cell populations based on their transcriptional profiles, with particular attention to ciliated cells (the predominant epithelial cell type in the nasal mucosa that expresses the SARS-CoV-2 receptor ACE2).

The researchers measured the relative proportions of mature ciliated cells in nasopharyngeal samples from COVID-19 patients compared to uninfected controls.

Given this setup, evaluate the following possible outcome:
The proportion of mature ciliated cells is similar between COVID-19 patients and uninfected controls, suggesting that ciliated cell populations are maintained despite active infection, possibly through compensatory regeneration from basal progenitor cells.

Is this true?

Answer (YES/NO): NO